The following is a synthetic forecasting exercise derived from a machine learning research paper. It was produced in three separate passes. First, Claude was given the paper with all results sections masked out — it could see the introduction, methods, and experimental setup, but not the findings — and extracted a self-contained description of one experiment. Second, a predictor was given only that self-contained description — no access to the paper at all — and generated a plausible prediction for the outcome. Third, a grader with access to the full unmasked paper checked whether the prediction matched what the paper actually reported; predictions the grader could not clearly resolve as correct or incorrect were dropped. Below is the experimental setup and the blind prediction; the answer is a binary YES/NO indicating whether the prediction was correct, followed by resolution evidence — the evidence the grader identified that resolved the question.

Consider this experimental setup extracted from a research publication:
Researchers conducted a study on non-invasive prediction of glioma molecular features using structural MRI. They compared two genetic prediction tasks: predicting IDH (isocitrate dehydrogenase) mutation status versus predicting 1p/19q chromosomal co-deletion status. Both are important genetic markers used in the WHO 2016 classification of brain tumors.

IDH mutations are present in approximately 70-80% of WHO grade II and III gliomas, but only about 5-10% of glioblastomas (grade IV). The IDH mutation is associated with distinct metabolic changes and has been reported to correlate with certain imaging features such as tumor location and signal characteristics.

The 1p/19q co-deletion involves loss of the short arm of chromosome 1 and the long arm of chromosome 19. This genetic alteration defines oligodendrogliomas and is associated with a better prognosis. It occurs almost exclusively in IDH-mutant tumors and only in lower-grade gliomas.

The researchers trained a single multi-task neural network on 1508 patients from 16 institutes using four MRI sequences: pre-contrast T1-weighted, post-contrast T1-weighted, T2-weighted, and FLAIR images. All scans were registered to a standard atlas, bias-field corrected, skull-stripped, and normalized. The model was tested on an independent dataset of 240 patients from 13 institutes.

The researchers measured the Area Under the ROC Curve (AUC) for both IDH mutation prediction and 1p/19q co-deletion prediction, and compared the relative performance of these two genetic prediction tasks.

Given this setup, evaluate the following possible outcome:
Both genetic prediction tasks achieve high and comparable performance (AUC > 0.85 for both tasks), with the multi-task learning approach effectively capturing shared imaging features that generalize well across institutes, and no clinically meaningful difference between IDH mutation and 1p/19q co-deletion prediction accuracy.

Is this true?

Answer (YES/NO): NO